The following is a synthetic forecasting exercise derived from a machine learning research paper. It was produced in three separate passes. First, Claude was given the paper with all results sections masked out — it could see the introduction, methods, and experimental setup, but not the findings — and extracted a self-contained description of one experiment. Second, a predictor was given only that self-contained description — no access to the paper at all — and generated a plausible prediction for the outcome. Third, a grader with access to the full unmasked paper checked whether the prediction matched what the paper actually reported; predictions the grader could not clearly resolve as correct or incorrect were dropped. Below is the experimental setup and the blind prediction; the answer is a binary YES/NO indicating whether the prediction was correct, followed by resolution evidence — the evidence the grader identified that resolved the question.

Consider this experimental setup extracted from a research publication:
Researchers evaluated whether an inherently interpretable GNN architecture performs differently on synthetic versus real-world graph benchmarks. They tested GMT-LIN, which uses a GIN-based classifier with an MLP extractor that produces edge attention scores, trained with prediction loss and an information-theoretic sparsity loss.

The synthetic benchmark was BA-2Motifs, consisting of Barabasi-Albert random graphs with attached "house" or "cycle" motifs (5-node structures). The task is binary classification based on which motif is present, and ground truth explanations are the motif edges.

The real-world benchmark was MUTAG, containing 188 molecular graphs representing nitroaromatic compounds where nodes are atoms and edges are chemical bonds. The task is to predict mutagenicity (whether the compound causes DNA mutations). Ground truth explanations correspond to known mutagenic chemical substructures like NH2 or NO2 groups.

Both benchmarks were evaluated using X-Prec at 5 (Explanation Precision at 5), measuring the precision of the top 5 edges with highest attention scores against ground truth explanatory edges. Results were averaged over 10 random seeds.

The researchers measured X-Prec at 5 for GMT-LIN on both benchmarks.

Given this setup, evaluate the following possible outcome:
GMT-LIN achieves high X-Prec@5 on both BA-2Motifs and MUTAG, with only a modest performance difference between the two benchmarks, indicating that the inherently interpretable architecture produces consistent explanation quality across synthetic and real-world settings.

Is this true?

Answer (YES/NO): NO